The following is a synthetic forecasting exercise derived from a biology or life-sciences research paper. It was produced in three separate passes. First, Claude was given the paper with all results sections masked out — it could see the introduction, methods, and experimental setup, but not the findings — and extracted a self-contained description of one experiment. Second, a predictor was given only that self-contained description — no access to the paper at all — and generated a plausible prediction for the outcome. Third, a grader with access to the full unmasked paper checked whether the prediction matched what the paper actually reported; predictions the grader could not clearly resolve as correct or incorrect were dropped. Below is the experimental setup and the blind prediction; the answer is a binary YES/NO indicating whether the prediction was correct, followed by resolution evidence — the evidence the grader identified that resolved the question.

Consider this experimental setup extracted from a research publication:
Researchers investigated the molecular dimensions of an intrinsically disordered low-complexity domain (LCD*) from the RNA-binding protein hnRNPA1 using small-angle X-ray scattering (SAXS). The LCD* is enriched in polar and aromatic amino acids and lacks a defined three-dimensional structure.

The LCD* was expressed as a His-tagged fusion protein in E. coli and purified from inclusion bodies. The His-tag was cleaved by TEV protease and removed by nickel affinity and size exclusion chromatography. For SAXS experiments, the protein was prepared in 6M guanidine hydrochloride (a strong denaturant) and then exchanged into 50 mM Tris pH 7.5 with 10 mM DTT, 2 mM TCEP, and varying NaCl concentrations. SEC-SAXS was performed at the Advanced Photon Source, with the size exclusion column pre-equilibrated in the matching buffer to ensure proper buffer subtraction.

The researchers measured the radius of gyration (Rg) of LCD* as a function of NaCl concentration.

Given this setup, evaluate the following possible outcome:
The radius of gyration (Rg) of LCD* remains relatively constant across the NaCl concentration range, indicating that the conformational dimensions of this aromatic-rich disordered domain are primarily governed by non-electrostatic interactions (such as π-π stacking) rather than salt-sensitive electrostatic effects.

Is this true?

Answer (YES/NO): NO